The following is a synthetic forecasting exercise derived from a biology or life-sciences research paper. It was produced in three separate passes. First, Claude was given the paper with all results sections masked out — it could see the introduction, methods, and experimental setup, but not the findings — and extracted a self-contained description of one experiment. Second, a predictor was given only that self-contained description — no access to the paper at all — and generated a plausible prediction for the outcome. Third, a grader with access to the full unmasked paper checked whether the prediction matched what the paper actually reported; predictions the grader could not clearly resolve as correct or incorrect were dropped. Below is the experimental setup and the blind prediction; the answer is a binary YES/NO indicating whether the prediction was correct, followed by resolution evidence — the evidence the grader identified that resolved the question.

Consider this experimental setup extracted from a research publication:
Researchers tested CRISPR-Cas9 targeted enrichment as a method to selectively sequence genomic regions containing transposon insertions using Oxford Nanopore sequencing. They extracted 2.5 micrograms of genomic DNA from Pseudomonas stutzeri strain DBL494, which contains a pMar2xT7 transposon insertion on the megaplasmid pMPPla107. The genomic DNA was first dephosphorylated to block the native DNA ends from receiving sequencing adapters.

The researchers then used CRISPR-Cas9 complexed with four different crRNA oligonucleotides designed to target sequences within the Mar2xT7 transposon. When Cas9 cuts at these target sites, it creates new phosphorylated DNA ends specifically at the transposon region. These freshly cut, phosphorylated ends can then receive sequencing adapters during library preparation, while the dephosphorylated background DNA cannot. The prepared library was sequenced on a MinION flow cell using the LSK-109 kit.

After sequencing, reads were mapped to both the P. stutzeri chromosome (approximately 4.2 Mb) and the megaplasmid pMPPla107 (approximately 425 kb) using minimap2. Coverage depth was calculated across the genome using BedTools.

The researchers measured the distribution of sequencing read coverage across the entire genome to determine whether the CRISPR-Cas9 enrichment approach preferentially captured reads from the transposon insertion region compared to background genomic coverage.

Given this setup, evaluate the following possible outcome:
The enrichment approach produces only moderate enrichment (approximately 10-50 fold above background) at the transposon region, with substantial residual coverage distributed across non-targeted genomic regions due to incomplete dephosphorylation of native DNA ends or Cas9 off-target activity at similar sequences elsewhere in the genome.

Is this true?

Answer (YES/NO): NO